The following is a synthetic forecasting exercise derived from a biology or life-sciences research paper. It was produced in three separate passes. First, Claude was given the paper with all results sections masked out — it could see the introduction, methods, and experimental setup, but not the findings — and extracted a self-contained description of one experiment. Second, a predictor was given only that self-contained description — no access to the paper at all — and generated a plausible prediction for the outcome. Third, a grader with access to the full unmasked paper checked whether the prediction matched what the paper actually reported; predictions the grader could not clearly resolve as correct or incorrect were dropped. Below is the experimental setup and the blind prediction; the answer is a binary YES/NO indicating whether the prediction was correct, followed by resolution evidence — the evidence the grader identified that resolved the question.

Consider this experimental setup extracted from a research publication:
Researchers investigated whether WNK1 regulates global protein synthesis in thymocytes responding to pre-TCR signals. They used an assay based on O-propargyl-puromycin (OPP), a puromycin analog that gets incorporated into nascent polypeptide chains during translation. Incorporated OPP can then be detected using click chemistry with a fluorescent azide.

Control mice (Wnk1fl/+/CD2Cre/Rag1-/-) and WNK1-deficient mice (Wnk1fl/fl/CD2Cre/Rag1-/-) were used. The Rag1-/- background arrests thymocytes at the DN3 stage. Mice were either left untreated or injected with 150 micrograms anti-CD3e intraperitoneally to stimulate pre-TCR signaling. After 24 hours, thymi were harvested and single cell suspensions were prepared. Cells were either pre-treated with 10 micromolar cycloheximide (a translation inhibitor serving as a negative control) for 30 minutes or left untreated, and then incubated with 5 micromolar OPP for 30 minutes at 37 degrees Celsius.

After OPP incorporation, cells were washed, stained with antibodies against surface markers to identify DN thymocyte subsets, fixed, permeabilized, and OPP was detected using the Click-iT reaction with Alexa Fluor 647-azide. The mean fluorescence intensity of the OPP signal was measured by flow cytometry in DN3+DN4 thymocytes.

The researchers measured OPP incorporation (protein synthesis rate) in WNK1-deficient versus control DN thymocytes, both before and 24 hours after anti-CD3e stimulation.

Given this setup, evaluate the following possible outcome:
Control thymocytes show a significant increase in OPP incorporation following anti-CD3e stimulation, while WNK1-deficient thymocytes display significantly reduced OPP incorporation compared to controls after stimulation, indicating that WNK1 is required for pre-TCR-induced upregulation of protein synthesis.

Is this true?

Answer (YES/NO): NO